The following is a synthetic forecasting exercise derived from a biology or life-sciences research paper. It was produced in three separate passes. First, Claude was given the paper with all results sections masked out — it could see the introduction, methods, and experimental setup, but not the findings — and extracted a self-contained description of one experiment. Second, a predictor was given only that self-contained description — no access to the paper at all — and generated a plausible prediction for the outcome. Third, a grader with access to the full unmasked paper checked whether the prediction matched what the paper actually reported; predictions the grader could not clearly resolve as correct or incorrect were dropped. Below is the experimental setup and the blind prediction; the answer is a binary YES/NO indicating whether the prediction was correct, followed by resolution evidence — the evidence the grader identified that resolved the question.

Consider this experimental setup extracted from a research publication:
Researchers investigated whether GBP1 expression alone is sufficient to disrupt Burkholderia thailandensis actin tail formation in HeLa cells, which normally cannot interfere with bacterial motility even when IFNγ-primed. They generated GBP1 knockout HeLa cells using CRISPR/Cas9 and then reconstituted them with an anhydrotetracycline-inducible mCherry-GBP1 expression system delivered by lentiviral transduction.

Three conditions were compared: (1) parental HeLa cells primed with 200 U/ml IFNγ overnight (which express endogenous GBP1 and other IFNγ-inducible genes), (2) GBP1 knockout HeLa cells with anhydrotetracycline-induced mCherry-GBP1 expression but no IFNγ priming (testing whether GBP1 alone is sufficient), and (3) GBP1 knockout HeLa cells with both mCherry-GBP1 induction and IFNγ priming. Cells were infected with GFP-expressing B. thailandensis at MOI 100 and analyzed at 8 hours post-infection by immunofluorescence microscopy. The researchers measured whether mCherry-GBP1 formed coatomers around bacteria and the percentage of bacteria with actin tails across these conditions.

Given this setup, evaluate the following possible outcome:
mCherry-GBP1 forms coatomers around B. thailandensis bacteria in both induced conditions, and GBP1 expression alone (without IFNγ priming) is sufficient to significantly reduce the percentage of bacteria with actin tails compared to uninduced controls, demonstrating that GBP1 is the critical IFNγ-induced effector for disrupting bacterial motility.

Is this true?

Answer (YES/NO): NO